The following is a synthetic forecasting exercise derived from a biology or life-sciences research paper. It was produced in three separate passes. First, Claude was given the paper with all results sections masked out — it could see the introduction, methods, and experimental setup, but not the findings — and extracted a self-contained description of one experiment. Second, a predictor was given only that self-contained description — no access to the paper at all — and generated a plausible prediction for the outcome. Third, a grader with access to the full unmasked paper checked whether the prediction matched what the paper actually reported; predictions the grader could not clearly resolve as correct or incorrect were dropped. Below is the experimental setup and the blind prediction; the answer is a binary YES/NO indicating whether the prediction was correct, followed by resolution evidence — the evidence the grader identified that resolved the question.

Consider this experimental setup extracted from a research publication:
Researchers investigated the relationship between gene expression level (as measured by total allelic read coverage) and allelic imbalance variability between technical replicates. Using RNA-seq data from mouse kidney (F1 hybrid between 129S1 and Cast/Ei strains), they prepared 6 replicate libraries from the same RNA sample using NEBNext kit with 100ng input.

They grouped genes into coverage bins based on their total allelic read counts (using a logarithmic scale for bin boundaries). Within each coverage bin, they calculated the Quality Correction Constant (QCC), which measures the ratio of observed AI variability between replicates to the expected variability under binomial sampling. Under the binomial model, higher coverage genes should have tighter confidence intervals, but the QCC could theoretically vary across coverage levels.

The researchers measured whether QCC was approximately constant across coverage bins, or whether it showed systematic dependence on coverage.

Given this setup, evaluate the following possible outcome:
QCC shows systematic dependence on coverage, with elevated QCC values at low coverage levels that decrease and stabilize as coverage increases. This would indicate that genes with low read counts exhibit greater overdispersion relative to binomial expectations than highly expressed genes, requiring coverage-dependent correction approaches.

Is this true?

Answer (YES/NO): NO